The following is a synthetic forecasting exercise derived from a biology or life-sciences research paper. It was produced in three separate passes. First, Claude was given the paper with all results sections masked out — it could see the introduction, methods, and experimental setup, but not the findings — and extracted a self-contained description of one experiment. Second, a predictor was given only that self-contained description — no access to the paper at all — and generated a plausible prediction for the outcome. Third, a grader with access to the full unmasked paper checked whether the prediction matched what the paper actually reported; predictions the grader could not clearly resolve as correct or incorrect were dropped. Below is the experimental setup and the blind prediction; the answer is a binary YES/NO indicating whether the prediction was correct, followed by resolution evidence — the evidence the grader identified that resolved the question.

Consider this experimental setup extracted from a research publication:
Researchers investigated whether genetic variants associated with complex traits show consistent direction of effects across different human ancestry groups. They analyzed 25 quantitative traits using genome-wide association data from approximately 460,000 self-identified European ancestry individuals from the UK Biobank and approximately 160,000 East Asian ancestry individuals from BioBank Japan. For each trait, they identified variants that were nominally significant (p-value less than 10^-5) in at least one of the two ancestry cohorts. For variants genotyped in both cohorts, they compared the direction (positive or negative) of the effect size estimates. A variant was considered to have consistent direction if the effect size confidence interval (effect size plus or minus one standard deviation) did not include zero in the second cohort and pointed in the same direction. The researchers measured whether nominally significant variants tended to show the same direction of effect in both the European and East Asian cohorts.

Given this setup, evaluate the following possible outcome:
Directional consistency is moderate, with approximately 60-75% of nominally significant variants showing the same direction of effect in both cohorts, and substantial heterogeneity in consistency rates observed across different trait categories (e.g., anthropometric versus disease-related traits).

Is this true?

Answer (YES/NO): NO